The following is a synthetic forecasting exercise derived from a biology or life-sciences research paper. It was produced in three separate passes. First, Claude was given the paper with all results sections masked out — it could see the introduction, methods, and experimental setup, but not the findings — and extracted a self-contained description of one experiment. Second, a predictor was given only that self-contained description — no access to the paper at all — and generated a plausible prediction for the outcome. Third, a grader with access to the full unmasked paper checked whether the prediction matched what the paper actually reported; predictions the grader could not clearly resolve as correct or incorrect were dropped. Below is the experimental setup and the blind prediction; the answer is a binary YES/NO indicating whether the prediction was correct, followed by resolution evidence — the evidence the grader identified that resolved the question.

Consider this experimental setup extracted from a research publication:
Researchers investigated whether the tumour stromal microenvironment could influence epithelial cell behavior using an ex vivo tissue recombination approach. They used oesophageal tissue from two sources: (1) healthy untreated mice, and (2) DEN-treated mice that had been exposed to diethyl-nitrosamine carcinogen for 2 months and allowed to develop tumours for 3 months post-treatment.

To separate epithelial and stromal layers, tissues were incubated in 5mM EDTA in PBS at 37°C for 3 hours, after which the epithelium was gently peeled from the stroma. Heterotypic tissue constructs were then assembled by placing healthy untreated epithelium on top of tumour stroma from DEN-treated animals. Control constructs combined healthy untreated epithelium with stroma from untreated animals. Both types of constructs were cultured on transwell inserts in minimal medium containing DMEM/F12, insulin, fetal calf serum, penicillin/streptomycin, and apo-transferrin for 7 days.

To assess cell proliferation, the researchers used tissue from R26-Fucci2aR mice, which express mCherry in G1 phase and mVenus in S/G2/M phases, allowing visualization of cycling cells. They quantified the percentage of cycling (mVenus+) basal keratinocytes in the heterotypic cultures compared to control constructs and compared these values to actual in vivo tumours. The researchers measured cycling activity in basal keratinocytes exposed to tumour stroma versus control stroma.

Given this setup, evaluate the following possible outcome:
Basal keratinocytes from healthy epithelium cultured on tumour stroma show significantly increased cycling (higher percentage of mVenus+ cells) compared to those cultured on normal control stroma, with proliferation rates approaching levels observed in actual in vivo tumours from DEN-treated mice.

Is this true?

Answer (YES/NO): YES